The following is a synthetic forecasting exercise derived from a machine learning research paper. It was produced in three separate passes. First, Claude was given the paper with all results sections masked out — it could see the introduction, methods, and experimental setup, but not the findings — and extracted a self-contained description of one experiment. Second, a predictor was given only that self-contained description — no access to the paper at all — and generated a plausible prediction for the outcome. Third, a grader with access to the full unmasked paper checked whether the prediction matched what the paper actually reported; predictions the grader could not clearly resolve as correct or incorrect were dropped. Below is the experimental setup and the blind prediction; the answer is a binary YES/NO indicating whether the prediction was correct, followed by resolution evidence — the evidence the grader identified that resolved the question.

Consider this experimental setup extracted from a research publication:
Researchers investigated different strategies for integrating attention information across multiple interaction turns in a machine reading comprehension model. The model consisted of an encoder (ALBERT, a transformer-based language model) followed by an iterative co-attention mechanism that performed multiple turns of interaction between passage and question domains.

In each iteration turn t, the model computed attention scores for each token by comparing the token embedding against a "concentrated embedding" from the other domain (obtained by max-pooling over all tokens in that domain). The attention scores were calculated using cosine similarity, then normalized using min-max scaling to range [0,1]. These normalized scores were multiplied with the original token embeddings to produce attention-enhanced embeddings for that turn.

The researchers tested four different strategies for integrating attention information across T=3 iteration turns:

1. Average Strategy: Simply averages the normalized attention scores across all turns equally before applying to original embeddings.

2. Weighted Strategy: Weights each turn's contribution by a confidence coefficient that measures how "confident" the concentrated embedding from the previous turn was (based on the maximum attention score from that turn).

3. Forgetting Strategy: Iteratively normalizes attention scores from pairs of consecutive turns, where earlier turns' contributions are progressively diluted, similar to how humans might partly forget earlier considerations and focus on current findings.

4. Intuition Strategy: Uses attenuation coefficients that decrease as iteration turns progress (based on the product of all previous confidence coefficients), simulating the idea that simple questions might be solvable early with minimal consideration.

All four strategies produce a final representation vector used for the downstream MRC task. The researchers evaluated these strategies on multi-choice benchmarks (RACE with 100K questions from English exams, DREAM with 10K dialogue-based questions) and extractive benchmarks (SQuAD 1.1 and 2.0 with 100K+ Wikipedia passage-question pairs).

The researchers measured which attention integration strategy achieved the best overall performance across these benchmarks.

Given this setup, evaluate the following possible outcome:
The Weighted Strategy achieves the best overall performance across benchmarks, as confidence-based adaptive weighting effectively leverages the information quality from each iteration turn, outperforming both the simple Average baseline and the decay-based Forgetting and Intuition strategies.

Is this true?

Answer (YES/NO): NO